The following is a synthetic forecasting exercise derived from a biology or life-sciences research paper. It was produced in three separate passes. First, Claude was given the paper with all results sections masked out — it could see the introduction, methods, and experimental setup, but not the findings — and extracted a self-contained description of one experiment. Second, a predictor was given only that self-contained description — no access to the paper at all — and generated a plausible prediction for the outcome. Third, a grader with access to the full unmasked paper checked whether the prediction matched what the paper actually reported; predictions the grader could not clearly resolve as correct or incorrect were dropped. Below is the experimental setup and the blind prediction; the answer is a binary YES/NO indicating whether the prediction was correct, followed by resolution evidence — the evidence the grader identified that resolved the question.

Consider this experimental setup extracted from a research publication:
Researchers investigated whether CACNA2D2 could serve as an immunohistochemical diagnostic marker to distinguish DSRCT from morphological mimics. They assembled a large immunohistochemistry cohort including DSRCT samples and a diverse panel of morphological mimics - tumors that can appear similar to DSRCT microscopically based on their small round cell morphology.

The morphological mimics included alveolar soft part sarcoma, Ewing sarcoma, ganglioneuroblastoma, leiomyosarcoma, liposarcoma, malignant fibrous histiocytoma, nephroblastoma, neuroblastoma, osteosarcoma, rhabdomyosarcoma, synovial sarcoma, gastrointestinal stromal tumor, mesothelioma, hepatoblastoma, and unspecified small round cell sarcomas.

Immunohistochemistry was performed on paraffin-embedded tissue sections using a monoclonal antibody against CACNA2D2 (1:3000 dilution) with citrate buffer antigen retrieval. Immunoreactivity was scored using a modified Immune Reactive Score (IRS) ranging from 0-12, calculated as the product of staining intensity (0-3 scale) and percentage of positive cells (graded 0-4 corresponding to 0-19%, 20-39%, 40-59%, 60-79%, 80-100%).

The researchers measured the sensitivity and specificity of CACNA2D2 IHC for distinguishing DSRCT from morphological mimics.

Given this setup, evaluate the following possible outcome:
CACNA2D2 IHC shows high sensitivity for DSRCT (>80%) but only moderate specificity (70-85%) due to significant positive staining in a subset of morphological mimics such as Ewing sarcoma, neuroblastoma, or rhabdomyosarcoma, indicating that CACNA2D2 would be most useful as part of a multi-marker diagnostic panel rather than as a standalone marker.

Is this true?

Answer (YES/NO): NO